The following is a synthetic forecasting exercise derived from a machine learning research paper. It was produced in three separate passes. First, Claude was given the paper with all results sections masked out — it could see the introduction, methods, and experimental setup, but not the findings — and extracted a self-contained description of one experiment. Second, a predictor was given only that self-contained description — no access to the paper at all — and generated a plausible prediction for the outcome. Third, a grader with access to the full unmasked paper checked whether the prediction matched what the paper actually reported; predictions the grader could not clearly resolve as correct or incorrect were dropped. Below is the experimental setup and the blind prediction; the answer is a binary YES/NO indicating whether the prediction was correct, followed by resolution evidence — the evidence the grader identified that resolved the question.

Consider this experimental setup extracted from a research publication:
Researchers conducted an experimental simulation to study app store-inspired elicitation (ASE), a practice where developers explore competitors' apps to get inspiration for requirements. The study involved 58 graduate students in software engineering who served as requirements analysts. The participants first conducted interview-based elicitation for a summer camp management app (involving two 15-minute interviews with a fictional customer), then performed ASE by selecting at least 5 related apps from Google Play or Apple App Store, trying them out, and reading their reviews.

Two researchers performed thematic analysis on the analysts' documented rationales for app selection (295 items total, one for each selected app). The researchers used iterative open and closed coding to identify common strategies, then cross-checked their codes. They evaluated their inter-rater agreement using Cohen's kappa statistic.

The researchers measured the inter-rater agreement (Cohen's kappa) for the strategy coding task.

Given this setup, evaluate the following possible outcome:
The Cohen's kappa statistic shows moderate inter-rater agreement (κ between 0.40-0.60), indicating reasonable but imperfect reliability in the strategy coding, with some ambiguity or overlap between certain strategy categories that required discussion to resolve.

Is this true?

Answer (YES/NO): NO